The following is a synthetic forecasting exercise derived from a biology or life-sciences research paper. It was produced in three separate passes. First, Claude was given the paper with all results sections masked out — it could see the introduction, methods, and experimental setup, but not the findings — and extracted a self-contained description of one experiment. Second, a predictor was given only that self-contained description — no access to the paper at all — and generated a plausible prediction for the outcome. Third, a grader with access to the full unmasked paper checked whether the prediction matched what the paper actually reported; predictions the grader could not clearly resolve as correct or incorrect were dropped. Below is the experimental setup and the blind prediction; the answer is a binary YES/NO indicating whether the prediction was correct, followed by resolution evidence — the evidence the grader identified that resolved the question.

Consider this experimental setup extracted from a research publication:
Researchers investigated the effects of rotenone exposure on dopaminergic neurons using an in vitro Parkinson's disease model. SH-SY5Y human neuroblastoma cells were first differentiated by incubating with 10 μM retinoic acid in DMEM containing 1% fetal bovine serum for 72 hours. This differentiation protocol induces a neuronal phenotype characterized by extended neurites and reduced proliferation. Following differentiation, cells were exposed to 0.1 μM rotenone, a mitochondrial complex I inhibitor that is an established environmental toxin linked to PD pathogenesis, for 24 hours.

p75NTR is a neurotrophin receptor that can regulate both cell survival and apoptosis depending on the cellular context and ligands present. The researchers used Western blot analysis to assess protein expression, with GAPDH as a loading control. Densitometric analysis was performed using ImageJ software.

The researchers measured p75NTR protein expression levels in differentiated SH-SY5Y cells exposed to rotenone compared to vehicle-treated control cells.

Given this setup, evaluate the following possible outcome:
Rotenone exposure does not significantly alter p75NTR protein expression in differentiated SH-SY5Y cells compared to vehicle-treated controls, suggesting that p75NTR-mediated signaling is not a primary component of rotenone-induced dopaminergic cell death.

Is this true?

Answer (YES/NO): NO